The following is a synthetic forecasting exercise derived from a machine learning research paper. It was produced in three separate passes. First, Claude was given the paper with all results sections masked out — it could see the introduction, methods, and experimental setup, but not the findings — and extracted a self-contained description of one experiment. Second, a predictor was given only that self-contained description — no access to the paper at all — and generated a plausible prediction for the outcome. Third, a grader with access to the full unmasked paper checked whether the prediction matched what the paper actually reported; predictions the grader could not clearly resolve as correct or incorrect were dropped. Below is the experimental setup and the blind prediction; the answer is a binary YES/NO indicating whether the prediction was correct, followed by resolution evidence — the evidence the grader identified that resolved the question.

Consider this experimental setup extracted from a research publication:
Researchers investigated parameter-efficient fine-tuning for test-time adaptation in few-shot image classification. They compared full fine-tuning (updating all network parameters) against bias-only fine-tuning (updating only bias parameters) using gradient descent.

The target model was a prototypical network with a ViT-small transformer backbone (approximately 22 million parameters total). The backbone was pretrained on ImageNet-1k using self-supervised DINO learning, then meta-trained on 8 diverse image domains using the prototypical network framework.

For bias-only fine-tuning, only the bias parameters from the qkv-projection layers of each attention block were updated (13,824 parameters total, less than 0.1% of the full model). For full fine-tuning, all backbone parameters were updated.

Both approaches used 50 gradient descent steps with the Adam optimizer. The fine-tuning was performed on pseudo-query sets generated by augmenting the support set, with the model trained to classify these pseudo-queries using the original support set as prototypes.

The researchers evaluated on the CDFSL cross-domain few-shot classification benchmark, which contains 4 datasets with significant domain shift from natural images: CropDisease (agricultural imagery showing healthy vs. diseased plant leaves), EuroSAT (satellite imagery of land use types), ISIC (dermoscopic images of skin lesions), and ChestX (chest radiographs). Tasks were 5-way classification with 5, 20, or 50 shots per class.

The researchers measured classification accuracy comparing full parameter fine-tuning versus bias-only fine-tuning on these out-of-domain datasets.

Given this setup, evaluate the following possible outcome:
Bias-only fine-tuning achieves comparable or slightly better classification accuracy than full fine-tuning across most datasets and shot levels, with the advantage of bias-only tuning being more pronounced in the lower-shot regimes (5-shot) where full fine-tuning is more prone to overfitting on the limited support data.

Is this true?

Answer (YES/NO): NO